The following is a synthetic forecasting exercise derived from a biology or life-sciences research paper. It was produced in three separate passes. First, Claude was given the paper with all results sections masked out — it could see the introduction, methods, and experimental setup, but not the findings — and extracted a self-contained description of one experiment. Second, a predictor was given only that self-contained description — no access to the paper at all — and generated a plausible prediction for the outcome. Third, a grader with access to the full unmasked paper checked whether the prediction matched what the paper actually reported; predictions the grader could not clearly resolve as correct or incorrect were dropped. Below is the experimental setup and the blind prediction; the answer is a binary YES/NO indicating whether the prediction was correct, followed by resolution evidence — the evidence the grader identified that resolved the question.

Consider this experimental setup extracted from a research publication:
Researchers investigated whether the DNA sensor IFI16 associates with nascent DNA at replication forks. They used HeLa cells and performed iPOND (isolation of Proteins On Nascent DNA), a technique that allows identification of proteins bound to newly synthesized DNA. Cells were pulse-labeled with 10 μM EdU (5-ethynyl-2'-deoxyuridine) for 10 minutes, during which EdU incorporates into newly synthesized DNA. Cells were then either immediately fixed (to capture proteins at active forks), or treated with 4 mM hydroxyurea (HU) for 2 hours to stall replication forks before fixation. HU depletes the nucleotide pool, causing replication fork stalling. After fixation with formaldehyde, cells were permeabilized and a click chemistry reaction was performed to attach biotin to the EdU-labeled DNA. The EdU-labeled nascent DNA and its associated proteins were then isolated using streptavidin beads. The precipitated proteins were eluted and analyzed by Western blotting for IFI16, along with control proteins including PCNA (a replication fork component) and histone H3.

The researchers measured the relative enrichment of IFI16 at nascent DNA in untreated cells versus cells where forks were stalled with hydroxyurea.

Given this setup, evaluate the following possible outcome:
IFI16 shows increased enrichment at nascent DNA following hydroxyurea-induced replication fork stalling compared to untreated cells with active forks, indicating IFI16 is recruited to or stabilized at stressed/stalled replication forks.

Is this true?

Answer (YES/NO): YES